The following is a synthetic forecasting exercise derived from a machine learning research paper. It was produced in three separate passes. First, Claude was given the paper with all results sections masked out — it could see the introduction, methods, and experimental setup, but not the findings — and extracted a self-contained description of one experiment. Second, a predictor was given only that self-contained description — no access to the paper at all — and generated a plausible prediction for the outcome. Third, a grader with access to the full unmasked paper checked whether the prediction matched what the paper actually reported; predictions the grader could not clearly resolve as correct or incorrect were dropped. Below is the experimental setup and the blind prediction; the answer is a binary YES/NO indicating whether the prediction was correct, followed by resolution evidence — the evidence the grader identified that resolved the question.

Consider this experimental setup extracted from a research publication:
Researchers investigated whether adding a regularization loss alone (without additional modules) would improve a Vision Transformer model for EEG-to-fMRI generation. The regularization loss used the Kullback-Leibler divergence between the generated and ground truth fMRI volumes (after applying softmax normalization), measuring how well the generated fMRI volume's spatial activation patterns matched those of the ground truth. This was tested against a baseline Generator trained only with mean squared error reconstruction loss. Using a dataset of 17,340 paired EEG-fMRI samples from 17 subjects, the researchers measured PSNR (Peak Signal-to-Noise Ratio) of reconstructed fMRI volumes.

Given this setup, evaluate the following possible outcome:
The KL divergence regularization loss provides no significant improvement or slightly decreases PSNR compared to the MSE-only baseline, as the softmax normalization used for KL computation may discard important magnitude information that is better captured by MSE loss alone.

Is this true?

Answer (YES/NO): YES